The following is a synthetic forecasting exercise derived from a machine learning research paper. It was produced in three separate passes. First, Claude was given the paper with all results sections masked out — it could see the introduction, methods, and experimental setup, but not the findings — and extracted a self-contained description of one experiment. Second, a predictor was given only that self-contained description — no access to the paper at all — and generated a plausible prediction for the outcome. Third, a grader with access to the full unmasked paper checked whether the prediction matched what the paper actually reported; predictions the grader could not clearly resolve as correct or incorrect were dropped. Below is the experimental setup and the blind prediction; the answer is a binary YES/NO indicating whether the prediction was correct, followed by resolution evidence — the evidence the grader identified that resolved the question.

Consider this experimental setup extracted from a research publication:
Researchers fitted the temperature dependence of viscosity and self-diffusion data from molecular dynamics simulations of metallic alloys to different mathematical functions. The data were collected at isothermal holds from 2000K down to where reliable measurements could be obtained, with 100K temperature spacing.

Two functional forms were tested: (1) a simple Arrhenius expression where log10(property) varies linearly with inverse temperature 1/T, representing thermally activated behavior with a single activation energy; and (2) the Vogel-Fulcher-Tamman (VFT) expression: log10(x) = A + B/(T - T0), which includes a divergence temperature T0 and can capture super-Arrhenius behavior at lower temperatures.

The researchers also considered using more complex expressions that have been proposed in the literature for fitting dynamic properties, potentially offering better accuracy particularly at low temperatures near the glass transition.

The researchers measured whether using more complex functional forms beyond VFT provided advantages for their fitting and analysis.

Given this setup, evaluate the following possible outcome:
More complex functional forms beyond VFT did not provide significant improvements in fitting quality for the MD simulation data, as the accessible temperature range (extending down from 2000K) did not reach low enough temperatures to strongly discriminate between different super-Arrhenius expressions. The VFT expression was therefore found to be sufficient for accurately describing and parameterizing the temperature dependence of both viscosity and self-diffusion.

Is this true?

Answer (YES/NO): NO